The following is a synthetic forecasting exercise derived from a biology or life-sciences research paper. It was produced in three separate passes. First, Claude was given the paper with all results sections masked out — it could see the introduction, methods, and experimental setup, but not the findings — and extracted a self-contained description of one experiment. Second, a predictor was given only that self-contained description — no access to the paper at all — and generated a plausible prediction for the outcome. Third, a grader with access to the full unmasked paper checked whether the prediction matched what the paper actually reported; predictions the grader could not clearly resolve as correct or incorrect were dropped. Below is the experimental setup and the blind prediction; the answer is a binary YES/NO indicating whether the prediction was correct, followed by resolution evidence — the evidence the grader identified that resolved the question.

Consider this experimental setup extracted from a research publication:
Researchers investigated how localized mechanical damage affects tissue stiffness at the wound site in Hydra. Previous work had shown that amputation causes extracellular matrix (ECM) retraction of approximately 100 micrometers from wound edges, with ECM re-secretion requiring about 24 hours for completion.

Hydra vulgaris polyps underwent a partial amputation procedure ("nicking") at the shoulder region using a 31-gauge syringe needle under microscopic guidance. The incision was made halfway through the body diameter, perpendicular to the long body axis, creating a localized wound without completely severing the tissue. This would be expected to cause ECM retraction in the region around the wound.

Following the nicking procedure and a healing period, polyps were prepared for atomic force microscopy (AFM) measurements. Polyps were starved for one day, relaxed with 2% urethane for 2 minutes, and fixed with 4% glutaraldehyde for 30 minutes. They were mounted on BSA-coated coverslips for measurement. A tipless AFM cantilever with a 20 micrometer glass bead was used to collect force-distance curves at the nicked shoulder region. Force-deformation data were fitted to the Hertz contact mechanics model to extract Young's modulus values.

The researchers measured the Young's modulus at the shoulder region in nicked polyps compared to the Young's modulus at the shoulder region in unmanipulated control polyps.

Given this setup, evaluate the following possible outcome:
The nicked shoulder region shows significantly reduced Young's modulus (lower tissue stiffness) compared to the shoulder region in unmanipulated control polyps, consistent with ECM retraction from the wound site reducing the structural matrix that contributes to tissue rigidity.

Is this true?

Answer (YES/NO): YES